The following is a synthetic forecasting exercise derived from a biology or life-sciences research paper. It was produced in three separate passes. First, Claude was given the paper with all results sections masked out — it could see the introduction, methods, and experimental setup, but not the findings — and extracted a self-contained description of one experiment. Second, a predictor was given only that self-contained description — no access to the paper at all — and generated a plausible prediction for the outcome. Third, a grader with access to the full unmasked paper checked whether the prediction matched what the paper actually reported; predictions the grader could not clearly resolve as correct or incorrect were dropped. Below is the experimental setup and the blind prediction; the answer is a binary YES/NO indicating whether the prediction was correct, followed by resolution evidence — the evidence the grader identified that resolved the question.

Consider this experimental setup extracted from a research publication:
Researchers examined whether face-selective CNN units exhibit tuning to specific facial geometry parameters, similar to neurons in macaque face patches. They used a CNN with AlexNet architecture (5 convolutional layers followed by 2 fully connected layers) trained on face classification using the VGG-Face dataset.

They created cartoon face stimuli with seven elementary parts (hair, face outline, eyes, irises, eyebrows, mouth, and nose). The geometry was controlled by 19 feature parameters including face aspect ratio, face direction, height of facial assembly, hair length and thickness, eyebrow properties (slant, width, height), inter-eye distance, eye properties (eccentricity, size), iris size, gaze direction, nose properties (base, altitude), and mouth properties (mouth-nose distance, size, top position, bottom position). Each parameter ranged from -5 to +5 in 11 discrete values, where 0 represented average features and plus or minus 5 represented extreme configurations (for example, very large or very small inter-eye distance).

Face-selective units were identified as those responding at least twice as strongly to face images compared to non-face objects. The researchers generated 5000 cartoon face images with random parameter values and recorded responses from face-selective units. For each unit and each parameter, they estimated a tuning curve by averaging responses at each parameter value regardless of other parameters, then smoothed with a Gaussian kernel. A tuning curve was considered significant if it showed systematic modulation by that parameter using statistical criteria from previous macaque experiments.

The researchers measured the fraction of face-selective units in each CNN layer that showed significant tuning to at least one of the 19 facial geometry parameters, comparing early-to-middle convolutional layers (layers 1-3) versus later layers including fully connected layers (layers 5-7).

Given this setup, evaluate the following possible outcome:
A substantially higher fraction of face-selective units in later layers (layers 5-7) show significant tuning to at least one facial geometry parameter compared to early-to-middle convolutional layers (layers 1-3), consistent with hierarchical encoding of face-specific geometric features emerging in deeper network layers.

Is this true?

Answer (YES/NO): NO